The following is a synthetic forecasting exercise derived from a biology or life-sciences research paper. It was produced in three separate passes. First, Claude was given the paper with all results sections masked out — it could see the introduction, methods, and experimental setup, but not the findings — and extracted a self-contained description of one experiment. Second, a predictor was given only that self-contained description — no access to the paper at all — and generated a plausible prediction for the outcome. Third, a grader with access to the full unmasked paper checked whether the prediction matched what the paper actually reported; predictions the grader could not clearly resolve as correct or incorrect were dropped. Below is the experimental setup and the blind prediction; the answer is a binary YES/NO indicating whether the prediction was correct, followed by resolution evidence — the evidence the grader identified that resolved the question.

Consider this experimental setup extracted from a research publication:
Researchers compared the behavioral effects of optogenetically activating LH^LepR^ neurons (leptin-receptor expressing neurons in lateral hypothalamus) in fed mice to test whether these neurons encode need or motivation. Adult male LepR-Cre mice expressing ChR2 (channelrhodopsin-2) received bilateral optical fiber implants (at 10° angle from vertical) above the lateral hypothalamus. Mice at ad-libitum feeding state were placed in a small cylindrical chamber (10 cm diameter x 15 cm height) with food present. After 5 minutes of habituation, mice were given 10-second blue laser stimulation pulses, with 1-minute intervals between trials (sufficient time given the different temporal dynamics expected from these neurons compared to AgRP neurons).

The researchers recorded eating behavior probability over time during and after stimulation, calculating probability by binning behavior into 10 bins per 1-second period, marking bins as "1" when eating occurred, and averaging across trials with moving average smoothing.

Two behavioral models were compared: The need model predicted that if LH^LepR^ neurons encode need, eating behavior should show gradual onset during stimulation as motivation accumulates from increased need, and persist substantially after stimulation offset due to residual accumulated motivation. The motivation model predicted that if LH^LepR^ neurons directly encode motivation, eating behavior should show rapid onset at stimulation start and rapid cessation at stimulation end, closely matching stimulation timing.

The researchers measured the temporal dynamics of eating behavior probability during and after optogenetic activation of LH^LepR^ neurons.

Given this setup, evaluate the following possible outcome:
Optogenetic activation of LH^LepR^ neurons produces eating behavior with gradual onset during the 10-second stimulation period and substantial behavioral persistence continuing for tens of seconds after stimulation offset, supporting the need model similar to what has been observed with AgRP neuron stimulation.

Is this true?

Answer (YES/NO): NO